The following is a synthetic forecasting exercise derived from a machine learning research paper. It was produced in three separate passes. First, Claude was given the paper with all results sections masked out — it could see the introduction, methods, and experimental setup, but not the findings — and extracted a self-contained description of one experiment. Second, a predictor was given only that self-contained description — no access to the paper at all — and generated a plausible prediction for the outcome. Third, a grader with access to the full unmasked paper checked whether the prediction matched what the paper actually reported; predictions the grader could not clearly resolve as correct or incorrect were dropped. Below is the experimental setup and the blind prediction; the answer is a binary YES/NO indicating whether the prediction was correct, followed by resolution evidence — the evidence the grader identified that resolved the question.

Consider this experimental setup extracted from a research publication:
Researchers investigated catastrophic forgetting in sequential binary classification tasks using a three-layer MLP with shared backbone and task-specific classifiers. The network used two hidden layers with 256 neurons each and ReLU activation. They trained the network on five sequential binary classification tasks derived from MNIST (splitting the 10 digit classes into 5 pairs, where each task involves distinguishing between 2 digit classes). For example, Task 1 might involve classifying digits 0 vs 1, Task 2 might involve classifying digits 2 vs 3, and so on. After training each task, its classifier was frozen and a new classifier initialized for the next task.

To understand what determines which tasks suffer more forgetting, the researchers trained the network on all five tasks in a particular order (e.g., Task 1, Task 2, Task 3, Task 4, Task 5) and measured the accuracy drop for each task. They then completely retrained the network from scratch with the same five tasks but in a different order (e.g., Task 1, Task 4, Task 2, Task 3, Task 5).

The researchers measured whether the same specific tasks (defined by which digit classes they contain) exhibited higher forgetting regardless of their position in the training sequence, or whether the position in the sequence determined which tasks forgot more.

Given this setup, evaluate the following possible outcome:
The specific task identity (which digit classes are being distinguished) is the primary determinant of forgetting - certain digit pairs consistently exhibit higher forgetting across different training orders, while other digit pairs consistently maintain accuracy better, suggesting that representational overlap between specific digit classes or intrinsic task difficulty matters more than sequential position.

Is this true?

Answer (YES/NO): YES